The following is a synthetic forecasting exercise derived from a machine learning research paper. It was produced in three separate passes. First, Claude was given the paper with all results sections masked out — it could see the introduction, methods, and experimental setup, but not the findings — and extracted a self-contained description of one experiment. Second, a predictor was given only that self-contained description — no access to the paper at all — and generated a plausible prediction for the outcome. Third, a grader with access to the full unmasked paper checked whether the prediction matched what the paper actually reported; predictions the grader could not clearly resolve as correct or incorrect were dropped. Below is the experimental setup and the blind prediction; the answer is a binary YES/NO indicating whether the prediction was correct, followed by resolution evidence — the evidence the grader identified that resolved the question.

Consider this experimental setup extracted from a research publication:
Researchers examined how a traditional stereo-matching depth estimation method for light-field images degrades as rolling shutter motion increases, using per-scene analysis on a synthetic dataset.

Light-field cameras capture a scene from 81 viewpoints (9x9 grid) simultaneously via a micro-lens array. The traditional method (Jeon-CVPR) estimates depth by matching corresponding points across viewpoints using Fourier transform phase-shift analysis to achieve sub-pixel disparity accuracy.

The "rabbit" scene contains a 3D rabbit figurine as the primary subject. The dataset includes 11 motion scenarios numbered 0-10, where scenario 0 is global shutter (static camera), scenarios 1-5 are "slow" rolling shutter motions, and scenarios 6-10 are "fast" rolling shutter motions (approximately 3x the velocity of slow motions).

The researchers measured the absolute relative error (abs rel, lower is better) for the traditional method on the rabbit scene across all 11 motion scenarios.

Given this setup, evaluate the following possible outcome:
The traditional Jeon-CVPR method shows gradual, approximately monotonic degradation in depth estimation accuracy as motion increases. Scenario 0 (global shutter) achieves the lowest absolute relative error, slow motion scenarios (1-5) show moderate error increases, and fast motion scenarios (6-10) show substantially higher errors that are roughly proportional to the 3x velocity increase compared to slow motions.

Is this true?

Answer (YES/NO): NO